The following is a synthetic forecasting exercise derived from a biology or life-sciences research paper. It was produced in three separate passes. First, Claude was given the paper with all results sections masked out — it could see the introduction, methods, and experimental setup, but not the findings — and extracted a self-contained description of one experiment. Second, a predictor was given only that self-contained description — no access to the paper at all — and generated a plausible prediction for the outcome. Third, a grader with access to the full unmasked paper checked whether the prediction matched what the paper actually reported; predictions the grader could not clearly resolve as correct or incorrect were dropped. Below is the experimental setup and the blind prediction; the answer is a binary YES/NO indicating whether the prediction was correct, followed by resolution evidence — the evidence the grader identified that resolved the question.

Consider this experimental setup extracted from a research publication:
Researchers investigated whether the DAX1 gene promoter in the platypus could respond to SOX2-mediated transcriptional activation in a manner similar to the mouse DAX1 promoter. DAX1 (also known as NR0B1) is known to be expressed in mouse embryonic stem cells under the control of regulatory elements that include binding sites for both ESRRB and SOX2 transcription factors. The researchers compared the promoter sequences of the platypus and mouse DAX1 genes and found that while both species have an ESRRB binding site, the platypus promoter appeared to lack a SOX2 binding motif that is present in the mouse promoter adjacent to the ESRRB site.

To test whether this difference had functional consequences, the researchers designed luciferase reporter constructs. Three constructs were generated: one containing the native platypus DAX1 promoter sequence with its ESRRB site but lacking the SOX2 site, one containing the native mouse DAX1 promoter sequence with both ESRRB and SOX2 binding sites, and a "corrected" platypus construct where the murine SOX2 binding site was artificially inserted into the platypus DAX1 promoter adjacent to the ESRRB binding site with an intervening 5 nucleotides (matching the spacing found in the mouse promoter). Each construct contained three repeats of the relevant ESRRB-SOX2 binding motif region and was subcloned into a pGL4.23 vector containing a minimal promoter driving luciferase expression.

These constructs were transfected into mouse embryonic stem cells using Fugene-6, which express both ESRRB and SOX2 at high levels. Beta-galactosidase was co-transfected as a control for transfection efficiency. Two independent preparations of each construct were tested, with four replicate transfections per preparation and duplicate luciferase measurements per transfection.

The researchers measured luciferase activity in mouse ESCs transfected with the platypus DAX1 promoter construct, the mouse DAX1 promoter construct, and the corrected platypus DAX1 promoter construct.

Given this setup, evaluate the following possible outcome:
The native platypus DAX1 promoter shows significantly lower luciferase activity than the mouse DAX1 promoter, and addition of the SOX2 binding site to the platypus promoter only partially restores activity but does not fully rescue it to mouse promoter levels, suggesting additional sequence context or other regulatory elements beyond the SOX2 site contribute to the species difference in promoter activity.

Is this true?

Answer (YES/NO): NO